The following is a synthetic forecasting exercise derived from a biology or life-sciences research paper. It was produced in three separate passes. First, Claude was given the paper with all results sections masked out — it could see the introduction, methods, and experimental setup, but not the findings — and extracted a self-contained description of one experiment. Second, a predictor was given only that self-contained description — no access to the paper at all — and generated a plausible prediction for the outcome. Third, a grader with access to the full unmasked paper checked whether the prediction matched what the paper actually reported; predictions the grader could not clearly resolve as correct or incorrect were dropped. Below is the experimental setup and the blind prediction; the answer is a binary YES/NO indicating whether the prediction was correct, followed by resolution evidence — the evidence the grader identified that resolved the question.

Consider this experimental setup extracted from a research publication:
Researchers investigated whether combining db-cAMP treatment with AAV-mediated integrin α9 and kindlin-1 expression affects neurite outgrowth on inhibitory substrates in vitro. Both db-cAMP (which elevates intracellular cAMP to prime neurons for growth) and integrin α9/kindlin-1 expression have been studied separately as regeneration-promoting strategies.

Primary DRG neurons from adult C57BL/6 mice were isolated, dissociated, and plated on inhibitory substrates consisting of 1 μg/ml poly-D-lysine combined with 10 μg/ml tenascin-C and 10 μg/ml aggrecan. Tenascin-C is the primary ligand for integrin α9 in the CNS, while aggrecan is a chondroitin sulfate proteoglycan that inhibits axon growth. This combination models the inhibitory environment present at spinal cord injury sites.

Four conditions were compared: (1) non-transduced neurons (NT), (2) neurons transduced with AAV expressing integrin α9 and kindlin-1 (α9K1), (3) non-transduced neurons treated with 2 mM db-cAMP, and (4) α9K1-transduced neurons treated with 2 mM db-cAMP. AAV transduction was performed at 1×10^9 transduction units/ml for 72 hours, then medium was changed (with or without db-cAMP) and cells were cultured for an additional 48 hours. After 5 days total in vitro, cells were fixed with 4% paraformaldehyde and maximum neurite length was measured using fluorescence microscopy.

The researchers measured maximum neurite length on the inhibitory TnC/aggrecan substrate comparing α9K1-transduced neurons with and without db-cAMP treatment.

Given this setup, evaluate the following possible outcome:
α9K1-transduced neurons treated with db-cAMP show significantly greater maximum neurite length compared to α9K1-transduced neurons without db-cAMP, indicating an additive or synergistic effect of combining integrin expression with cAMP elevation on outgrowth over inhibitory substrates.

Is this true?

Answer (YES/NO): YES